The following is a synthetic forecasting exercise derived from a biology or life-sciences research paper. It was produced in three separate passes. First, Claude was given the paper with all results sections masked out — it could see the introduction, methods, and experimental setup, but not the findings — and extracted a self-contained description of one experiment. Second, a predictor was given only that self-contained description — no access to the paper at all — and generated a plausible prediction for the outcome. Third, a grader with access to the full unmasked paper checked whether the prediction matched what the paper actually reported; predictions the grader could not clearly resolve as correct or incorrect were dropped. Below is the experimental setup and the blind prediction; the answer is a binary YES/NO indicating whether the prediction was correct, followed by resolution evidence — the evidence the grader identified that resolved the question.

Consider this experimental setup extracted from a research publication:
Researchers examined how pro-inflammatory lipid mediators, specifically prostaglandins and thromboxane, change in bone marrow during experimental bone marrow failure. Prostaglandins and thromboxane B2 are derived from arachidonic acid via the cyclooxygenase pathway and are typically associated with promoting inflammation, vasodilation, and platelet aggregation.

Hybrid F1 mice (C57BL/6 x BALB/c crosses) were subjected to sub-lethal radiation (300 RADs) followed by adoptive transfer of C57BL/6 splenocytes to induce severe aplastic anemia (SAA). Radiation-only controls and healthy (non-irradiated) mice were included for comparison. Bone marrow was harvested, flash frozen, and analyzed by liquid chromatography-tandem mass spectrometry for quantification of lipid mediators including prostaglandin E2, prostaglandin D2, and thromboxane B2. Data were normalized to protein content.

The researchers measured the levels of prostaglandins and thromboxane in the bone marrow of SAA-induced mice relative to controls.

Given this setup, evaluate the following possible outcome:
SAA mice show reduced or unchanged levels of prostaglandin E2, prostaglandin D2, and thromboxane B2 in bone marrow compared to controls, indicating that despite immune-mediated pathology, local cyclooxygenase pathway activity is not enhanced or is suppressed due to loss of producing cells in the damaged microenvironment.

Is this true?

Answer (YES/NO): NO